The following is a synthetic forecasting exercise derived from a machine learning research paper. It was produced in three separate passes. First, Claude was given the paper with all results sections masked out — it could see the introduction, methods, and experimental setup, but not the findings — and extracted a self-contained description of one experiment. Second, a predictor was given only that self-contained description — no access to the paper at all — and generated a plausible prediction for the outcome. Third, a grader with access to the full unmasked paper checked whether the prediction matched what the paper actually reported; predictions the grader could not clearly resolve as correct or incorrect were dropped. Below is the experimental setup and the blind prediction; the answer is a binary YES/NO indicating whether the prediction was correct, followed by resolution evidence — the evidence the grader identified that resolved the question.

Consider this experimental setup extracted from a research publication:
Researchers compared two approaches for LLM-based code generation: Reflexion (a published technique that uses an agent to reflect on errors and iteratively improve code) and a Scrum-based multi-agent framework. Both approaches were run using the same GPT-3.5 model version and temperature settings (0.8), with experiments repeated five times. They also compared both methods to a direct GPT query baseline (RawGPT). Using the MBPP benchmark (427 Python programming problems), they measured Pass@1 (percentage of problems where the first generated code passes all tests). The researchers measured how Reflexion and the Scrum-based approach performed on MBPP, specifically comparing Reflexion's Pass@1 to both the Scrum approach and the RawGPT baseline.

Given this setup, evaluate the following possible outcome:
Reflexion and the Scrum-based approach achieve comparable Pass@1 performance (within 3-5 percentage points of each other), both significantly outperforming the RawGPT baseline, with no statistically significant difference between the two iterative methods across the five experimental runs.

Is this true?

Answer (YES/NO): NO